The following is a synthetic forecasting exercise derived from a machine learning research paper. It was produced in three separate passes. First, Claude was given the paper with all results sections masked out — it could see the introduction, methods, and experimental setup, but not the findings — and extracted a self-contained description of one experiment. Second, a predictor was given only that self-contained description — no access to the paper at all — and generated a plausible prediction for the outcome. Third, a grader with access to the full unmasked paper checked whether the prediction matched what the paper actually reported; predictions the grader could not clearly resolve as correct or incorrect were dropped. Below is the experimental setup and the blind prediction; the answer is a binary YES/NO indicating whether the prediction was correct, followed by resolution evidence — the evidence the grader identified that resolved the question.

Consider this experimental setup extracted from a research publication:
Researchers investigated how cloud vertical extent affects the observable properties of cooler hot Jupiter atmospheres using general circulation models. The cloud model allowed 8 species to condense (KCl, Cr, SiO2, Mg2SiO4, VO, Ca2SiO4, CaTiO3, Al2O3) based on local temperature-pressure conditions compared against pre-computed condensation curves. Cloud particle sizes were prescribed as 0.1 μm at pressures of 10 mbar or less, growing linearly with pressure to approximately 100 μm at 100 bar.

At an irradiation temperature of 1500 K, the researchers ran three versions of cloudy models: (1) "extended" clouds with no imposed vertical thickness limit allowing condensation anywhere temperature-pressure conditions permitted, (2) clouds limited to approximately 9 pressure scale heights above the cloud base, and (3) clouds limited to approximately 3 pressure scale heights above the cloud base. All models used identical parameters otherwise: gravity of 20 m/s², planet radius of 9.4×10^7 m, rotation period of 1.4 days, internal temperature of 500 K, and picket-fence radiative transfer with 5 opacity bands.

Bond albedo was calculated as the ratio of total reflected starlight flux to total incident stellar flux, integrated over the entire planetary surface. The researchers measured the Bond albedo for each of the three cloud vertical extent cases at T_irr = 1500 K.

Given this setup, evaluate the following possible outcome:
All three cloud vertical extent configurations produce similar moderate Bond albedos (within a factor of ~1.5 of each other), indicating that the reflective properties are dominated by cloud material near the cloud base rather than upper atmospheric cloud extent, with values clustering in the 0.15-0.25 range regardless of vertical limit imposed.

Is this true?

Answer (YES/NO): NO